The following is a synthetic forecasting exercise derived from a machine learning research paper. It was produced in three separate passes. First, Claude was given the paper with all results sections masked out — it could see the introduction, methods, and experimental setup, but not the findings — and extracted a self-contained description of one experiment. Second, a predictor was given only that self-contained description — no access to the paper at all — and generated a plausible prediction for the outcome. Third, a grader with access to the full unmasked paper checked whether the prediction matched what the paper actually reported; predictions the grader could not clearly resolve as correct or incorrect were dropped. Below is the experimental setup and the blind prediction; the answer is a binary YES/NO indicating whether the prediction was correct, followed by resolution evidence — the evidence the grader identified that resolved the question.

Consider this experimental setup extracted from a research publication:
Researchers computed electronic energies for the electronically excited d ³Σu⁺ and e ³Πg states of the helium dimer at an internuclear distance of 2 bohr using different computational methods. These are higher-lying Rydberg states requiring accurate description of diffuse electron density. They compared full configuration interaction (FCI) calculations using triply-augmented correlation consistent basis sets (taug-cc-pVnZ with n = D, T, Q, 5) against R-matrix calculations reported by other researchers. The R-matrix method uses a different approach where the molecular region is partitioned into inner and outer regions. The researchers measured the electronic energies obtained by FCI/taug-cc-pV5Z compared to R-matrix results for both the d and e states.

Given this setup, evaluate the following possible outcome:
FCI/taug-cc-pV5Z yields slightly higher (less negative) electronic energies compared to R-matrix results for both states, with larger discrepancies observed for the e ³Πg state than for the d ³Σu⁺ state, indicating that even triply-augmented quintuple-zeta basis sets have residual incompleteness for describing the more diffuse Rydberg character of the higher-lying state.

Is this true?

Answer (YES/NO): NO